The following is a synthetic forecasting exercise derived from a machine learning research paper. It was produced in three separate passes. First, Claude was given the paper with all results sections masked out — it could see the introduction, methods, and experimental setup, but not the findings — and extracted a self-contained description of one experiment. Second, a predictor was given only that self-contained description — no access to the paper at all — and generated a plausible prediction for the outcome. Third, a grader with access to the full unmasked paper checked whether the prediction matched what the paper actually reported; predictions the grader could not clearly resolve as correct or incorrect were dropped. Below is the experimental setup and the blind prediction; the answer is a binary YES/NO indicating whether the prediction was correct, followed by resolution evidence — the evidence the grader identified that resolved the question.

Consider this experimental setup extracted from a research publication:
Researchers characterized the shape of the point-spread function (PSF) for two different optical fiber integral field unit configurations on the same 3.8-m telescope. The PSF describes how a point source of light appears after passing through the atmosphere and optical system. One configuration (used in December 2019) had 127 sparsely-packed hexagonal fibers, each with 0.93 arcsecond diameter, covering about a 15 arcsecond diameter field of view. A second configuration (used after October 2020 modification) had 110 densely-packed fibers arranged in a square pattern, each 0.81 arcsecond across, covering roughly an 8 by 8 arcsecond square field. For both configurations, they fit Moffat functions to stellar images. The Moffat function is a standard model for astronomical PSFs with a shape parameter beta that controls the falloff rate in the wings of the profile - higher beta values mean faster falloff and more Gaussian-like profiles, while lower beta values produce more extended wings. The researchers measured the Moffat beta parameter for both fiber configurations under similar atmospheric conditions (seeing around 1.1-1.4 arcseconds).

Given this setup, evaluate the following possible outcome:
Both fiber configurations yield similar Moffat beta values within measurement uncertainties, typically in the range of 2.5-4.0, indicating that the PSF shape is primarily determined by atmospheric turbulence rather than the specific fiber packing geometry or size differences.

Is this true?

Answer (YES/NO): NO